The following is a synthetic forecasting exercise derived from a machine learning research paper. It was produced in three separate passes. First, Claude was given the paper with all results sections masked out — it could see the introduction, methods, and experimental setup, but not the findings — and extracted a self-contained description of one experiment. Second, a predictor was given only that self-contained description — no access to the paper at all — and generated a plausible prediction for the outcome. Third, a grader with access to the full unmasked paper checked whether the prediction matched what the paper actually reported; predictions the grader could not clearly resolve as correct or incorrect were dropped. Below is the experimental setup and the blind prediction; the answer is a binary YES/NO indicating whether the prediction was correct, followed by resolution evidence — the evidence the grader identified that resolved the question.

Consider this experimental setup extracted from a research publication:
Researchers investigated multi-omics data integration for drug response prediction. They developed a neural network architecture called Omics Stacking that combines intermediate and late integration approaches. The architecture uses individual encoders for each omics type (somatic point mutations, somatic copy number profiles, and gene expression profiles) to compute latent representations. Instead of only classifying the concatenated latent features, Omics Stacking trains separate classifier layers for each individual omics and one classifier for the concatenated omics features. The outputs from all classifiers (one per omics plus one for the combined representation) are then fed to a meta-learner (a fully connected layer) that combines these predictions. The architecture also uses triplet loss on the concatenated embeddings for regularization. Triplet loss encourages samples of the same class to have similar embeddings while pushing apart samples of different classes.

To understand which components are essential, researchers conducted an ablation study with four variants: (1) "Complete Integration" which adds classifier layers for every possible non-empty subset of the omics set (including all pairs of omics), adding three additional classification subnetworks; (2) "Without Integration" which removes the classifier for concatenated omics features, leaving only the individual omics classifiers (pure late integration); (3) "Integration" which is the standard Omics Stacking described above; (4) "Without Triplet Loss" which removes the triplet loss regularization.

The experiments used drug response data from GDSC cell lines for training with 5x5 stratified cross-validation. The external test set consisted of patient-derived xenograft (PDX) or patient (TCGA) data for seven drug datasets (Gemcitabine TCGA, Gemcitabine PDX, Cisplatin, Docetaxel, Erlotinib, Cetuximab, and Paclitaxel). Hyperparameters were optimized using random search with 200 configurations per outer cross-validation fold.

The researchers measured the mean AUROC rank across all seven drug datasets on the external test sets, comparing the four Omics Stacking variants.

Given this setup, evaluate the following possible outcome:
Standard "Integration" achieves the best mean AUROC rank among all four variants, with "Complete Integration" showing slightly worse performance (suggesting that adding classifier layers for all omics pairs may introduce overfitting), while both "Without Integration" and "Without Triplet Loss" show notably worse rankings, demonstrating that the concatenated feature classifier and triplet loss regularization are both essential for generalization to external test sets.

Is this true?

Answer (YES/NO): NO